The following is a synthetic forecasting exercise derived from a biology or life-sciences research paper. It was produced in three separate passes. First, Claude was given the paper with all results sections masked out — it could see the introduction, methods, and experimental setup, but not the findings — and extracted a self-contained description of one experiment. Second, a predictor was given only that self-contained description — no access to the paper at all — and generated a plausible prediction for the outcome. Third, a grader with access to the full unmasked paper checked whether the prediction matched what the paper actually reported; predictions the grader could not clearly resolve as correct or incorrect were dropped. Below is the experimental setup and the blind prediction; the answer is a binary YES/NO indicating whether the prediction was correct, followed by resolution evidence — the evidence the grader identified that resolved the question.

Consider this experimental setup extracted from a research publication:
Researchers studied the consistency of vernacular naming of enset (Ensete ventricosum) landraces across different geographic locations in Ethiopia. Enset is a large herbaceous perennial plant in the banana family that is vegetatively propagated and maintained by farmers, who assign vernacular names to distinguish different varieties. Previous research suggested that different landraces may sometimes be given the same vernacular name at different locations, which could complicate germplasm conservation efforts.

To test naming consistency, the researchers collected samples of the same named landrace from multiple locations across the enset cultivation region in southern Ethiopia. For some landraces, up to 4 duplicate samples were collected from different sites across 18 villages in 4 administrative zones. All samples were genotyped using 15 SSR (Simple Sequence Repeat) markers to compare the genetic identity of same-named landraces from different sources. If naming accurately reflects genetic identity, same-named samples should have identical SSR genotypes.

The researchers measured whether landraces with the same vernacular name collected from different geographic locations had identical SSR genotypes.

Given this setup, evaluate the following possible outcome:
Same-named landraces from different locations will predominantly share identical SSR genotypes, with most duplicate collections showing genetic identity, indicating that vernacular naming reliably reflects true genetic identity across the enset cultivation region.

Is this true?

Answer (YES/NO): NO